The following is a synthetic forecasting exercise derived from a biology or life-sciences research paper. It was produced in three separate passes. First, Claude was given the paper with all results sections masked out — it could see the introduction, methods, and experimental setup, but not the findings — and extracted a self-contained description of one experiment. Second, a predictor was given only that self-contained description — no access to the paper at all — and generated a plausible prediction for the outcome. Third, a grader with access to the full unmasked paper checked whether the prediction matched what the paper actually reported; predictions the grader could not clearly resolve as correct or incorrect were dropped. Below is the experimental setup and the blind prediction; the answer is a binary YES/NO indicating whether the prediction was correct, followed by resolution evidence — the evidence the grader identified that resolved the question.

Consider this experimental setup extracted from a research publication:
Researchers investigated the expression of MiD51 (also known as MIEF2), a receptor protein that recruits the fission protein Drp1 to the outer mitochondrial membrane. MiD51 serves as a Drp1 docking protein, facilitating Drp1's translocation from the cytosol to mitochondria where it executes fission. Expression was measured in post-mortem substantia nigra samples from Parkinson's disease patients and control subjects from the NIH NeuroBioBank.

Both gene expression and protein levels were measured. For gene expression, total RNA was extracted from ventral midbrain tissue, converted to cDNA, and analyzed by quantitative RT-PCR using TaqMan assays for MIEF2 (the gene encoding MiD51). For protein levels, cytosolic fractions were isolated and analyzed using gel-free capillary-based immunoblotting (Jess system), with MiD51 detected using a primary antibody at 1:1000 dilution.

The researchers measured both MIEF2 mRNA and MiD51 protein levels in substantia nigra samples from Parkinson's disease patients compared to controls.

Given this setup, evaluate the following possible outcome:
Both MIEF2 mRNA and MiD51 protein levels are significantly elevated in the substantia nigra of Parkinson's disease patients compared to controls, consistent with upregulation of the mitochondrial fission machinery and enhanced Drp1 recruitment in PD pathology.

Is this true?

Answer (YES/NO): NO